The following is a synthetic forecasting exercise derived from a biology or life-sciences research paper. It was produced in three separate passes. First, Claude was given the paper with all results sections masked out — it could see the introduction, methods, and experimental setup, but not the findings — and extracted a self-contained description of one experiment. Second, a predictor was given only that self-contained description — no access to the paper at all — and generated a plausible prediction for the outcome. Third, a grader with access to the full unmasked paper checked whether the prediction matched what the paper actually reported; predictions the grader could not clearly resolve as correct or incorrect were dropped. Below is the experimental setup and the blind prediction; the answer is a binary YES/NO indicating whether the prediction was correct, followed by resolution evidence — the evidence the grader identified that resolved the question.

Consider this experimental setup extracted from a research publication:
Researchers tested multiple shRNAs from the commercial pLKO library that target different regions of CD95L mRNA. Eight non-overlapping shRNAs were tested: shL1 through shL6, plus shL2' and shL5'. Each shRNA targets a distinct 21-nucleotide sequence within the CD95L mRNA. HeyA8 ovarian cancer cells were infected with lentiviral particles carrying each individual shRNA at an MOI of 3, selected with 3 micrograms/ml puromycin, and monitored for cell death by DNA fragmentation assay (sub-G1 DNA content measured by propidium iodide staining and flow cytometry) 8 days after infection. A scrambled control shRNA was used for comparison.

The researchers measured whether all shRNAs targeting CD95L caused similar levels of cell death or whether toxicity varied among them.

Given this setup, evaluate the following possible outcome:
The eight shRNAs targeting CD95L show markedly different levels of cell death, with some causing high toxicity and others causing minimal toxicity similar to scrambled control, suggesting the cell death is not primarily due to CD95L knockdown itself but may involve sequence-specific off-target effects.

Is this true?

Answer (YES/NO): YES